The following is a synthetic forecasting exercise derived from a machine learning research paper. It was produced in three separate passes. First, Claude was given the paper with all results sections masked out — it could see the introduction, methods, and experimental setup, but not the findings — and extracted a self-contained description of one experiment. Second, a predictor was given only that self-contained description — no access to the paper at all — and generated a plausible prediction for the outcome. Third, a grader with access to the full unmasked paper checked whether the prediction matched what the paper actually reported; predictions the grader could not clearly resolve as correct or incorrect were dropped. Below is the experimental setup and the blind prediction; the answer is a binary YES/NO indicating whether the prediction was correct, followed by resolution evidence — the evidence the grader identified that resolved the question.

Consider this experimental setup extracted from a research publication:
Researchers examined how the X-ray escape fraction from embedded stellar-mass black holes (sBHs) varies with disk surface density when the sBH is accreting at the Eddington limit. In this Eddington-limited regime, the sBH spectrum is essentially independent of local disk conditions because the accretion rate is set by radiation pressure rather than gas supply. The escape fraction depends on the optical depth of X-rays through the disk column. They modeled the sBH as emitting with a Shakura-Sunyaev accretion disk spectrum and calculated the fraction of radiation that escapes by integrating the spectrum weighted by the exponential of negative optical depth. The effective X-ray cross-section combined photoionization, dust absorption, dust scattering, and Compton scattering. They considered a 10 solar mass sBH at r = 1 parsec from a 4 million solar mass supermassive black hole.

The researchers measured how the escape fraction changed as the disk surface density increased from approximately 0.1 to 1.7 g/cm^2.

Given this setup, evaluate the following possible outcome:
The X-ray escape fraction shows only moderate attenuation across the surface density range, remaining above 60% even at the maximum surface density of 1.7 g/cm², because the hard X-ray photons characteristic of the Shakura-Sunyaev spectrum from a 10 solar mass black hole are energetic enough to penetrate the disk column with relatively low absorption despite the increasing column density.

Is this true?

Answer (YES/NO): NO